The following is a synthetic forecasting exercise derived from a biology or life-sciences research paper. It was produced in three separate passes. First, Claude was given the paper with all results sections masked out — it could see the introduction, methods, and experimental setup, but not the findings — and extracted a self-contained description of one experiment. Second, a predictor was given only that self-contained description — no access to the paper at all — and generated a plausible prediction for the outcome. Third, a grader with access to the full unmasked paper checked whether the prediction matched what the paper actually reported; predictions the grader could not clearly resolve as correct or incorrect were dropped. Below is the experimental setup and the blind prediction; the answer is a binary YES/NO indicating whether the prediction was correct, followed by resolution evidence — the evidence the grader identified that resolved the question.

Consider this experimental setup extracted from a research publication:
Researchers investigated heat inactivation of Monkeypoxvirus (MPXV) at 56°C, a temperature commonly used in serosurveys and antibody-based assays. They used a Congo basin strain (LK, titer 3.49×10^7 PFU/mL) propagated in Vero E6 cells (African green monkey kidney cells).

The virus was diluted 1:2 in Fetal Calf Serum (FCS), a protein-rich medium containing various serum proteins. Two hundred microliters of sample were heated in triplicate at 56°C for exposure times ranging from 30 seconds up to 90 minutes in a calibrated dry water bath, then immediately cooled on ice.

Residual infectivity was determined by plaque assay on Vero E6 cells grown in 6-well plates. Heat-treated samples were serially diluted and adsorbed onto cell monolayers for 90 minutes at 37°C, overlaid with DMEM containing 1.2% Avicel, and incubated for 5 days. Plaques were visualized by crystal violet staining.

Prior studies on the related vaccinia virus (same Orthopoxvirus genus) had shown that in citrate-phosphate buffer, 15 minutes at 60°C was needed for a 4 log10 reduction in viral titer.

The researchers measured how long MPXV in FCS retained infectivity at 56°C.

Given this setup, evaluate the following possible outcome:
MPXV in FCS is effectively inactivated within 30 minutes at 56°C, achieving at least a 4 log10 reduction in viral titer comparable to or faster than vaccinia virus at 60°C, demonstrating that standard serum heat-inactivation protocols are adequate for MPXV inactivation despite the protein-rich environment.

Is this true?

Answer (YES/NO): NO